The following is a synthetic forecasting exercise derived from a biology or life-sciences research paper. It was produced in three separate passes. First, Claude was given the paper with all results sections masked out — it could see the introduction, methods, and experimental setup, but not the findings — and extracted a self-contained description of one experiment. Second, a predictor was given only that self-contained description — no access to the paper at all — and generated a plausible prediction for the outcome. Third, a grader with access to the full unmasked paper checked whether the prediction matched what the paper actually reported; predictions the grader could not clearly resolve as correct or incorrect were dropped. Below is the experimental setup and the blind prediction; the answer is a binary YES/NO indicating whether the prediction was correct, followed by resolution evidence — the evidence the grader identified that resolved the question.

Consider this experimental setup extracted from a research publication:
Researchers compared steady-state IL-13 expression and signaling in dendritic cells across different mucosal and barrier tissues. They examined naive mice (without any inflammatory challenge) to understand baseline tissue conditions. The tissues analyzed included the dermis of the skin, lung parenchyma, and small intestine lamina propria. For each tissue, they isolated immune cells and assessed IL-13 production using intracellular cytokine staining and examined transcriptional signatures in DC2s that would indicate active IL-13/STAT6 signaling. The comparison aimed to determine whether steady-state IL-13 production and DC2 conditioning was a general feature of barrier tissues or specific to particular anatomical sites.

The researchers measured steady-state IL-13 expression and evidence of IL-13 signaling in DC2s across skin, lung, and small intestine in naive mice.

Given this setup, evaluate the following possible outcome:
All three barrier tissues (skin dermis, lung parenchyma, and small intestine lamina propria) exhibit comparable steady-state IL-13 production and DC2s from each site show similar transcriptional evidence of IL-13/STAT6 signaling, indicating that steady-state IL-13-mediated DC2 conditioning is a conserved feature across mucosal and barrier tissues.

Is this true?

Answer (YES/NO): NO